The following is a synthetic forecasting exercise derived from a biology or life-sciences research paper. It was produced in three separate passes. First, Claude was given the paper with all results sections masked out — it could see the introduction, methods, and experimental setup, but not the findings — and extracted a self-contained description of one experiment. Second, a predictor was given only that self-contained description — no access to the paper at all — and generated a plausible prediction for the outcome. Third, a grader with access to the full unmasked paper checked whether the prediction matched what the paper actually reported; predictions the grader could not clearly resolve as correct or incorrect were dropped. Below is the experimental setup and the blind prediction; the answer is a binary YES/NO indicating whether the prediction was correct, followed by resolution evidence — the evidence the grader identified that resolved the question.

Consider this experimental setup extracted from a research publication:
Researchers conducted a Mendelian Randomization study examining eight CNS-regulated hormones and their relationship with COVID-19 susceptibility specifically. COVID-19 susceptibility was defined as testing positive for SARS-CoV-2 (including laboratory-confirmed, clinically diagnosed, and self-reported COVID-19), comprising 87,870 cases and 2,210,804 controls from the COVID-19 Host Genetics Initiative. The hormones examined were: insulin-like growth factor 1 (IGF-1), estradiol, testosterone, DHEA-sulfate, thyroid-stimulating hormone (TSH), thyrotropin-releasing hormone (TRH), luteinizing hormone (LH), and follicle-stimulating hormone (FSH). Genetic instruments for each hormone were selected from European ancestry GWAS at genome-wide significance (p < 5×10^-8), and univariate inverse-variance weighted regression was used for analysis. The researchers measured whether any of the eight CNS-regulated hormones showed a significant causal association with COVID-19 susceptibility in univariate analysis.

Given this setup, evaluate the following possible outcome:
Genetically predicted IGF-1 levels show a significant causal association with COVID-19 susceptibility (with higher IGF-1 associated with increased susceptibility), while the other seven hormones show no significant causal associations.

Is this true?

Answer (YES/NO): NO